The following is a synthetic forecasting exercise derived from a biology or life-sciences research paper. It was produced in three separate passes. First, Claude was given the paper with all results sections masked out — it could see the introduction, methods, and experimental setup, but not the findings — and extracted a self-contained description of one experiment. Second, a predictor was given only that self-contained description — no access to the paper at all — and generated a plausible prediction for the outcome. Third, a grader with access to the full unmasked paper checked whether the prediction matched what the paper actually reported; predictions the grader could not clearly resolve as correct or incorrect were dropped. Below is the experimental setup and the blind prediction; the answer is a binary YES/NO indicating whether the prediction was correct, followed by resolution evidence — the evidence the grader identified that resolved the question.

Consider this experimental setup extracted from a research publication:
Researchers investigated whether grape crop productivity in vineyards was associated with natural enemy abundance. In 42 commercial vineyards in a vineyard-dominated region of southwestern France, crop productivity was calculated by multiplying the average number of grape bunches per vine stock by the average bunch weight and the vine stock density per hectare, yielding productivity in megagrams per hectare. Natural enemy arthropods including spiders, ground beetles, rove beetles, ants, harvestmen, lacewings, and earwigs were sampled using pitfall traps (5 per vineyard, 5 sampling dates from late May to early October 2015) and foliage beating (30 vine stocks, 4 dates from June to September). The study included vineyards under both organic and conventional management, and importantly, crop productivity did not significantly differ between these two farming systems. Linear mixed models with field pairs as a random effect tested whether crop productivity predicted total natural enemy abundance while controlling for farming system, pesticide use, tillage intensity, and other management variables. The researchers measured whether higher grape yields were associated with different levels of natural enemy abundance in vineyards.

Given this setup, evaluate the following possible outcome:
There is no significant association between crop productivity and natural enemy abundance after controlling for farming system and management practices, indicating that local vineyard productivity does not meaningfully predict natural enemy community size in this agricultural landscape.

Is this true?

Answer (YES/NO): YES